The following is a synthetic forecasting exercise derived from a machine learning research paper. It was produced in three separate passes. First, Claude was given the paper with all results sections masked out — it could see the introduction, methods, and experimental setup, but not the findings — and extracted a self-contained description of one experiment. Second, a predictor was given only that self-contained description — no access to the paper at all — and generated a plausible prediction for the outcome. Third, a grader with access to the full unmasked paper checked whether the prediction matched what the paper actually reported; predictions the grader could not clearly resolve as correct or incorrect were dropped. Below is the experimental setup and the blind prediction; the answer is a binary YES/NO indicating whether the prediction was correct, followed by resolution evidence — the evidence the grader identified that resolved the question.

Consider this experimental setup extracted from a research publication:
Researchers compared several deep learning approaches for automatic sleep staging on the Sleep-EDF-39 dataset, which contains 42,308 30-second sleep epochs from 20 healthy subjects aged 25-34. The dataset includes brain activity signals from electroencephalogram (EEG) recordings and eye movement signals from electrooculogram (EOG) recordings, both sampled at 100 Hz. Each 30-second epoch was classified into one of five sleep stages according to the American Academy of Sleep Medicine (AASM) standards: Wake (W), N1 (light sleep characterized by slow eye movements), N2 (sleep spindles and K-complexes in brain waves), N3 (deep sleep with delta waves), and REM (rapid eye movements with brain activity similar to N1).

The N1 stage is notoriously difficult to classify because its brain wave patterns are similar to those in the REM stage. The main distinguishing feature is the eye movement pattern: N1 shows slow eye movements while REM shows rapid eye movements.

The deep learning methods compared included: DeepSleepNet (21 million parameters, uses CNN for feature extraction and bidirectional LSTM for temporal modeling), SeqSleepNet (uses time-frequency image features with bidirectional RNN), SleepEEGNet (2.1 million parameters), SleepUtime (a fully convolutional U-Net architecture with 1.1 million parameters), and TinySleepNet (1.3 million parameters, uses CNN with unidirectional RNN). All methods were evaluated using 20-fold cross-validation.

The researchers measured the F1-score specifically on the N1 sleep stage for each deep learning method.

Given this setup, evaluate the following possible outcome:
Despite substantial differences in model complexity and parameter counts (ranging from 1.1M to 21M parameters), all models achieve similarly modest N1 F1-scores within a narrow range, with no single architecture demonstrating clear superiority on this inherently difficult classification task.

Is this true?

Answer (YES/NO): NO